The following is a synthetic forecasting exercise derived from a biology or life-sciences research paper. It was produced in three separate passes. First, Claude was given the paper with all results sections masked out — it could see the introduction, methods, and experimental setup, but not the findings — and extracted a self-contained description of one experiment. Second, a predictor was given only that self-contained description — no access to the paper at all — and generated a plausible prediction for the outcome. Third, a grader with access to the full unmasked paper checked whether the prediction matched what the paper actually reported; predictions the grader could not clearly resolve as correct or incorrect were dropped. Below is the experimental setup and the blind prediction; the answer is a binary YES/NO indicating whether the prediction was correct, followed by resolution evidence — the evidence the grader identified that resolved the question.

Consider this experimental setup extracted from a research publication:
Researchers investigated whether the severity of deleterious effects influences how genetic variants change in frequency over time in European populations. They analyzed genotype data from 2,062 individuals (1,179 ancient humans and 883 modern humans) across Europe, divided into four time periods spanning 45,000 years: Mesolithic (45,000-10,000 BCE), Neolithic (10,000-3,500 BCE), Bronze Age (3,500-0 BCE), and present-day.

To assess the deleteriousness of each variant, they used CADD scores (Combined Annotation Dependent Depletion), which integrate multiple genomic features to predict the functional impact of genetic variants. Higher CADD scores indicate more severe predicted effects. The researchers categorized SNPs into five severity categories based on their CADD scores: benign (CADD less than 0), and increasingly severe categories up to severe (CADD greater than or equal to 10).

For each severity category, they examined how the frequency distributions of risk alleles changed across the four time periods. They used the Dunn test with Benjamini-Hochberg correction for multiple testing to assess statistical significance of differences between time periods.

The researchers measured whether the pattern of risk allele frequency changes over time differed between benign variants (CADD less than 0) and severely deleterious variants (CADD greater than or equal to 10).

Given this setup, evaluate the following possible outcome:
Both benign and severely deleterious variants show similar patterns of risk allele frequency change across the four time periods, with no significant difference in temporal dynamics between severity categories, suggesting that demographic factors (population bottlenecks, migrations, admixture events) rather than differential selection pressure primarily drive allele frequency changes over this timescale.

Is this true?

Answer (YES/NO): NO